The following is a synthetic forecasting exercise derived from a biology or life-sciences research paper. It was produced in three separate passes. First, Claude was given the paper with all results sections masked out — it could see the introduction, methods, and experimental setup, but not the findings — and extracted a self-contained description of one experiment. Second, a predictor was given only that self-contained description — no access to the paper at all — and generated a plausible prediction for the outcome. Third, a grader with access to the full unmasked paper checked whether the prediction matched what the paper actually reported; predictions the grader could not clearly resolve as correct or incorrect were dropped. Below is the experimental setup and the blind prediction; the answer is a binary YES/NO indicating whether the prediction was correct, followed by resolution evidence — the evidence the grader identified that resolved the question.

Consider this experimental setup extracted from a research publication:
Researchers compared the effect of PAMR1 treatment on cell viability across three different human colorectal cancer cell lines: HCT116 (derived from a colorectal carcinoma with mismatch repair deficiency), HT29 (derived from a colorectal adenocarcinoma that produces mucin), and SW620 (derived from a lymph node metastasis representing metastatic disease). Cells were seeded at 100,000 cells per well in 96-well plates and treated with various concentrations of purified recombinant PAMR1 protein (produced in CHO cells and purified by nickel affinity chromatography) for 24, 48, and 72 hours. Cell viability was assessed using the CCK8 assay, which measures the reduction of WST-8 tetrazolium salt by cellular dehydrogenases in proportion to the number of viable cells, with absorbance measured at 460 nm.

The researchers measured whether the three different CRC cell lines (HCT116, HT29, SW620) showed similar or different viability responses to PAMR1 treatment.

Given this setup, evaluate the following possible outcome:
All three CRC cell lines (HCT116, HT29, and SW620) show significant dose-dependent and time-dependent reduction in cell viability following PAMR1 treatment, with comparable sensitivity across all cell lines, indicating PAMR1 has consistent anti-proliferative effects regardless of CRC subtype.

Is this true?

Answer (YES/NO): NO